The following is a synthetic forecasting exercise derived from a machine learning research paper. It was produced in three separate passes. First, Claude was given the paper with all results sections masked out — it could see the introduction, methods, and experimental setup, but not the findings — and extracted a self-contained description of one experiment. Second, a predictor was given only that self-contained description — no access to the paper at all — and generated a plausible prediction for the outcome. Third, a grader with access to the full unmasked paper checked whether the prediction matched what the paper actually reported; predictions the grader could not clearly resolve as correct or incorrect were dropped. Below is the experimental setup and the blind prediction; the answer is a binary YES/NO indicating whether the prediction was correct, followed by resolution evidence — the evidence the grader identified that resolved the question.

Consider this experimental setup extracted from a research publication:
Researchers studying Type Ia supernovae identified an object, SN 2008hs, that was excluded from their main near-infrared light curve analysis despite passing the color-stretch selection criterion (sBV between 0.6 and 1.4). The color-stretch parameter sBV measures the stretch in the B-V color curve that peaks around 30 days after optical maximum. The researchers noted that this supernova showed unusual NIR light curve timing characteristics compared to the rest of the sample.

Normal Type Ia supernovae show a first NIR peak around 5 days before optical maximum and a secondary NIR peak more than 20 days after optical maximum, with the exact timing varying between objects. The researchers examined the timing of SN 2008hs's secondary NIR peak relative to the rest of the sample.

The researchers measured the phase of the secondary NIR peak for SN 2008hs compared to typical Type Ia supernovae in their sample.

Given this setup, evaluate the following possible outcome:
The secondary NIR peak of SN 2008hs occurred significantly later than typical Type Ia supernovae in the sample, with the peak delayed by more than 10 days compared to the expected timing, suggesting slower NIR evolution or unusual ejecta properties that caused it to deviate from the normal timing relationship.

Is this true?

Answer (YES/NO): NO